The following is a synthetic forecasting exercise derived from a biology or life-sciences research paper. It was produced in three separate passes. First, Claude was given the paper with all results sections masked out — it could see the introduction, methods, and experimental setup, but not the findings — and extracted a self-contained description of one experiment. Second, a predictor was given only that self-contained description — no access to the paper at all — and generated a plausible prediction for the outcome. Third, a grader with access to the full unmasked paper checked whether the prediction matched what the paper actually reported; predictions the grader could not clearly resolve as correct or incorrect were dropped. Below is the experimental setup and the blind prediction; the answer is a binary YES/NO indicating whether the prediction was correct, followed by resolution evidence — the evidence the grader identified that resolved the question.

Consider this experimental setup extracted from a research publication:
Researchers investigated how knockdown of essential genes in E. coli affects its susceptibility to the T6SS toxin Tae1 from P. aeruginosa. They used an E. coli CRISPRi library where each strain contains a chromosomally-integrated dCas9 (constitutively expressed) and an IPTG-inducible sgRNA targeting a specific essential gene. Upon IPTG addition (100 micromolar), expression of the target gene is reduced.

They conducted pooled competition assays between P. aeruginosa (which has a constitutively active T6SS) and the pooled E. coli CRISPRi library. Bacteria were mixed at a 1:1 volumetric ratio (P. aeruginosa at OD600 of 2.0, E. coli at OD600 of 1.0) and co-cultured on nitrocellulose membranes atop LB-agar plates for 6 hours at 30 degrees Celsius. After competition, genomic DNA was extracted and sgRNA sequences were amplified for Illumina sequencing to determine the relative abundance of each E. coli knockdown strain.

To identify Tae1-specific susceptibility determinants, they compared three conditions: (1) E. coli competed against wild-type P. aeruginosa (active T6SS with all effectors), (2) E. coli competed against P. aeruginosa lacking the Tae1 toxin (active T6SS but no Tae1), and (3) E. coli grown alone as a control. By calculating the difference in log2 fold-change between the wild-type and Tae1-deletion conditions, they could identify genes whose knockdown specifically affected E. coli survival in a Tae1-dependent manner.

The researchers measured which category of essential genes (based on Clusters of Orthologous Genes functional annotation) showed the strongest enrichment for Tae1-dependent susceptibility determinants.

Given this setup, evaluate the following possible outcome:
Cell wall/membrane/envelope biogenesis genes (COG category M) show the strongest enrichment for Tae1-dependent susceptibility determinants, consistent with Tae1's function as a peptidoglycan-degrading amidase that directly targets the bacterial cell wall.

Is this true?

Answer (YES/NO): YES